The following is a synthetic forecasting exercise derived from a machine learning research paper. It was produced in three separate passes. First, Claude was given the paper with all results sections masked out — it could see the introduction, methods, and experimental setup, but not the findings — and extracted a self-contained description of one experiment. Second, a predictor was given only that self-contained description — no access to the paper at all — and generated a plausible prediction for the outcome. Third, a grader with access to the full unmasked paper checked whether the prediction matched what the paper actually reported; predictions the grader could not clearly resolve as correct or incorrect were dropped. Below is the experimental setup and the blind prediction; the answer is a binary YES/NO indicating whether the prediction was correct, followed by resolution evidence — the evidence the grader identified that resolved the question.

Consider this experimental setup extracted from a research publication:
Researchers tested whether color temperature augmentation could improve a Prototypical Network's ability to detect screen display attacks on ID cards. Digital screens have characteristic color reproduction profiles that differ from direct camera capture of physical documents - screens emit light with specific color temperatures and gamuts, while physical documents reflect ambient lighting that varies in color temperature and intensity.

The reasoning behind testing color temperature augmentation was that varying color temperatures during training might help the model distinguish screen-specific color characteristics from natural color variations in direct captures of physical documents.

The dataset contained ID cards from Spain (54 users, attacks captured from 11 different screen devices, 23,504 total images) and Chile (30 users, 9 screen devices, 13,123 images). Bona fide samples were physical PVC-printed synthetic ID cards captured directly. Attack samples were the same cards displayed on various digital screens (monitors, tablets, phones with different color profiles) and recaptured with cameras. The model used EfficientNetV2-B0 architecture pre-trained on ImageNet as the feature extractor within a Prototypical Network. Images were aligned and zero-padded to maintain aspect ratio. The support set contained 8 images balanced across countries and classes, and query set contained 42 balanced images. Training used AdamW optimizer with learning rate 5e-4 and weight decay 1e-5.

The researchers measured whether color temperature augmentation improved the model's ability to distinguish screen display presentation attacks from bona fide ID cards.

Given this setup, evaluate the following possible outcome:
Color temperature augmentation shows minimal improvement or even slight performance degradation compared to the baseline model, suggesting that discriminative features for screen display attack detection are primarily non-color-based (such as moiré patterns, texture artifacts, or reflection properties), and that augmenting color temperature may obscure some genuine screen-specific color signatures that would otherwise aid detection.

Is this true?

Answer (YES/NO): NO